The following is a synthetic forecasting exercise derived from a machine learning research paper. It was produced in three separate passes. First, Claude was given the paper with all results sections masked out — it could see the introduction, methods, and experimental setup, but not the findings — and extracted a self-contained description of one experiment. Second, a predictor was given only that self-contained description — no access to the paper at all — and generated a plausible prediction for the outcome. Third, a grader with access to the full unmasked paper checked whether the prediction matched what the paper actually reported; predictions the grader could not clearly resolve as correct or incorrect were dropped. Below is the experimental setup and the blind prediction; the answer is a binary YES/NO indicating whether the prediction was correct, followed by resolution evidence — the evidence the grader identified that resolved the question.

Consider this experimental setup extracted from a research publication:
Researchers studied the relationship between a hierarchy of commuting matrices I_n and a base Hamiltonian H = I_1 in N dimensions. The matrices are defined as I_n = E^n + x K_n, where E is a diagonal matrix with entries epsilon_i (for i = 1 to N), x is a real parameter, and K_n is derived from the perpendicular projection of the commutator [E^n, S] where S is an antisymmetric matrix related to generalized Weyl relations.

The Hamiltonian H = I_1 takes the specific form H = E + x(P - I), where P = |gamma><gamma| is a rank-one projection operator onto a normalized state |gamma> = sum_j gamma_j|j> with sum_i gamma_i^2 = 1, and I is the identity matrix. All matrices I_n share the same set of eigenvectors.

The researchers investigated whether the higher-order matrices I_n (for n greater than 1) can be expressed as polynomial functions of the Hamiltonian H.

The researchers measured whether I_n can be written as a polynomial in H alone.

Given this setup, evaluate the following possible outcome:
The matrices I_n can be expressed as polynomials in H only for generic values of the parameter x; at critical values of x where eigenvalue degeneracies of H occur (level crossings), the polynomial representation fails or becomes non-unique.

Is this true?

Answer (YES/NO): NO